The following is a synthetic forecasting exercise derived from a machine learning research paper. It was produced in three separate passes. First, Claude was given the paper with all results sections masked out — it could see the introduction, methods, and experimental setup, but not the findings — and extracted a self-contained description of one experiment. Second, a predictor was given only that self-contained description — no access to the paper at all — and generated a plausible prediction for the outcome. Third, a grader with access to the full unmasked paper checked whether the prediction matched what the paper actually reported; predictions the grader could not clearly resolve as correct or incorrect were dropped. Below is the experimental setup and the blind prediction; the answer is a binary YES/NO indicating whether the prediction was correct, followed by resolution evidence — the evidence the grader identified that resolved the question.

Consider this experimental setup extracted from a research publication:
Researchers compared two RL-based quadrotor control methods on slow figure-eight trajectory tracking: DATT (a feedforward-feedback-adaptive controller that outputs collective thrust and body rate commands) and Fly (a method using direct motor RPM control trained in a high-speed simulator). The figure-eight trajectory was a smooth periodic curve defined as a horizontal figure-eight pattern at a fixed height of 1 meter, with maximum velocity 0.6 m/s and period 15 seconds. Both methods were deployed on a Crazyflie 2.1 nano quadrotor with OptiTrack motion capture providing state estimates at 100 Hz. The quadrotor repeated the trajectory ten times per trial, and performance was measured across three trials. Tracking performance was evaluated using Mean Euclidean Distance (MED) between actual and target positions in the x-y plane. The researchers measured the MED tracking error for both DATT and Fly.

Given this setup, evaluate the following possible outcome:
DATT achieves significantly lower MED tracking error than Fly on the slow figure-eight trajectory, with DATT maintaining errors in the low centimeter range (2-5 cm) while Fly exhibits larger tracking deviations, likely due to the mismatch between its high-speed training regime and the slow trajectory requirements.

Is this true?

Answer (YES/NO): YES